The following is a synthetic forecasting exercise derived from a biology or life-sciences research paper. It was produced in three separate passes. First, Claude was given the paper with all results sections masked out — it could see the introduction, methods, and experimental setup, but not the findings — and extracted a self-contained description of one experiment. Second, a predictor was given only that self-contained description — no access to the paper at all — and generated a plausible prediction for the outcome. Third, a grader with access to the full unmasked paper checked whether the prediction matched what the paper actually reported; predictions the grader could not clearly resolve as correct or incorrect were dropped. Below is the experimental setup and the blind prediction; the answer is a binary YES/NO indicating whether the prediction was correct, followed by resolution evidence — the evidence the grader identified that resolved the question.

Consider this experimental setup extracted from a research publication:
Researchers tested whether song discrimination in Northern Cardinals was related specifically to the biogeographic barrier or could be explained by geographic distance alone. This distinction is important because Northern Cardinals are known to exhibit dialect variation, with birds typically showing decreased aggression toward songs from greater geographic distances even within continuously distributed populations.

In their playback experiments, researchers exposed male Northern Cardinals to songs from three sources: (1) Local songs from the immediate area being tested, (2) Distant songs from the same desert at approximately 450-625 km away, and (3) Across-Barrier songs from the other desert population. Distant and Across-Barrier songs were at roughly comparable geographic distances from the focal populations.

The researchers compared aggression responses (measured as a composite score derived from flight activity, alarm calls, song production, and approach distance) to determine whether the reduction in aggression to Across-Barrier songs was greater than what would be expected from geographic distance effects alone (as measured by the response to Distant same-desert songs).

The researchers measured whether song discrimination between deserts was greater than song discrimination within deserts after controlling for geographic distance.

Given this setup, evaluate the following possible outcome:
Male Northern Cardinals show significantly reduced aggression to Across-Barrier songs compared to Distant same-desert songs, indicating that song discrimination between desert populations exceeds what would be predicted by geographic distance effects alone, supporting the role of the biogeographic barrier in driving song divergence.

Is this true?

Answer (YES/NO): YES